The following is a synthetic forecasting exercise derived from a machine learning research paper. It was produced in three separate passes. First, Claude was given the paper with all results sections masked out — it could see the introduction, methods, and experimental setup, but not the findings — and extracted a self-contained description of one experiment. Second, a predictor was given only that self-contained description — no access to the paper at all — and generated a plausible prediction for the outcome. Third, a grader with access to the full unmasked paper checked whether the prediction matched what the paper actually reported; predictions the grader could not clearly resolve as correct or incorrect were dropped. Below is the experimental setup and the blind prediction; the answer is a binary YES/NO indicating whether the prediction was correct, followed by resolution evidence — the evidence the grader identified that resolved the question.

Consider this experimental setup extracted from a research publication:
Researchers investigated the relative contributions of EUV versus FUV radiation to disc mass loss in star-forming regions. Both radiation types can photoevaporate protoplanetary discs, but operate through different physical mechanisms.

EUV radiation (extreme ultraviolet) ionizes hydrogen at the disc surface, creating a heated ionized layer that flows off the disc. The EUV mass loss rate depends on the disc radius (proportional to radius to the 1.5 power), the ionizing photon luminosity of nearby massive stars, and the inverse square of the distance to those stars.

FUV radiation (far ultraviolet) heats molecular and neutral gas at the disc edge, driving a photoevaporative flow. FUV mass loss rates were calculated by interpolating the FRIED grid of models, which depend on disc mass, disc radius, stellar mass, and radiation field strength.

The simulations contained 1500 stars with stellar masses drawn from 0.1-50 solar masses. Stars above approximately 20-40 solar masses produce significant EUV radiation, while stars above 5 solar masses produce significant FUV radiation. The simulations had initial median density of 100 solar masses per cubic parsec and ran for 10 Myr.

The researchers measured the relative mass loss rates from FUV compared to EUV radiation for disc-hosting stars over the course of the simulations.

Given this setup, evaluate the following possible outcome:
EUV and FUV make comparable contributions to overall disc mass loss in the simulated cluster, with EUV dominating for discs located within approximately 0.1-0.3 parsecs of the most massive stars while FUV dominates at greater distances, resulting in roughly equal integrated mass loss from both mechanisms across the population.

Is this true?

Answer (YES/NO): NO